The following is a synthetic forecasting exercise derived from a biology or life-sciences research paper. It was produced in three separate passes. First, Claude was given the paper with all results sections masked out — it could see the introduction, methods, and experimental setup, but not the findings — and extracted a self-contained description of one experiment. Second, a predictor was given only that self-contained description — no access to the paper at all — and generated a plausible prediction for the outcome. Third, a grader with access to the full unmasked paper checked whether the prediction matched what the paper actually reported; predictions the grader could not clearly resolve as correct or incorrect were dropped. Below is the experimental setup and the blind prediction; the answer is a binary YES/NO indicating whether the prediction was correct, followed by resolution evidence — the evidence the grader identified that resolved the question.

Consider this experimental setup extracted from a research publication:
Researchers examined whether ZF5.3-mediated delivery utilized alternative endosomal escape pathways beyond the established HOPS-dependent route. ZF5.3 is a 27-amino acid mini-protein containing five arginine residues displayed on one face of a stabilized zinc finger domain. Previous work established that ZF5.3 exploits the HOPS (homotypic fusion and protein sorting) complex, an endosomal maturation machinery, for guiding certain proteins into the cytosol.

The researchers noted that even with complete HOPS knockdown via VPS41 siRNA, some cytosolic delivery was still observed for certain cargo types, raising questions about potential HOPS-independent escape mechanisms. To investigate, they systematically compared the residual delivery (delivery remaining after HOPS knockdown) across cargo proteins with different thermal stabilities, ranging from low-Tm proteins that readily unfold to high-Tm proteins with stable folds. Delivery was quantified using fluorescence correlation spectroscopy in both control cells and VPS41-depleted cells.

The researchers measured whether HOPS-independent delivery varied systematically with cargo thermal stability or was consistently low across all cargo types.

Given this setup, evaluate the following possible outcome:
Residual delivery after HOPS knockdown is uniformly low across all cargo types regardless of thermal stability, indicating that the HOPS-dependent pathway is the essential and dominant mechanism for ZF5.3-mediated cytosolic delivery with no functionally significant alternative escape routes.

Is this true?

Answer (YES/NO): NO